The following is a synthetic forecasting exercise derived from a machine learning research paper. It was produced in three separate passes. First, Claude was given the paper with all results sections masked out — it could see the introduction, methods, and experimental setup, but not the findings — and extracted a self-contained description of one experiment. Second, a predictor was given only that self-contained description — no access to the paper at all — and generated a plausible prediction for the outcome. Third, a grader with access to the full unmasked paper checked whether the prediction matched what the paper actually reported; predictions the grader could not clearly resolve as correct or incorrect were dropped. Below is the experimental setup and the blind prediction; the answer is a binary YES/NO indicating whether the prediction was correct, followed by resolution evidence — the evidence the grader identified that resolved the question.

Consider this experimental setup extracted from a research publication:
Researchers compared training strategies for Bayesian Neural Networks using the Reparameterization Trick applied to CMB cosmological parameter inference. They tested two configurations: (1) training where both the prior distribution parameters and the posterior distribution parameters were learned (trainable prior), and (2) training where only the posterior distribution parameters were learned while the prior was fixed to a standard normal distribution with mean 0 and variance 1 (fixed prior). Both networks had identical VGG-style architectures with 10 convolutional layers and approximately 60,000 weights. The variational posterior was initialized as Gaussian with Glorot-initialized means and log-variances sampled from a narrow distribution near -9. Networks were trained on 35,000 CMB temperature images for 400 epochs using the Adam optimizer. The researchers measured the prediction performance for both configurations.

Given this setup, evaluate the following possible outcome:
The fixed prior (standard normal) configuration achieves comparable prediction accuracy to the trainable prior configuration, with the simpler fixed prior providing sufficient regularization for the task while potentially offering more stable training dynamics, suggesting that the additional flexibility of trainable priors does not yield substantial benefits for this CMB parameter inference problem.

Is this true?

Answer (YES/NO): NO